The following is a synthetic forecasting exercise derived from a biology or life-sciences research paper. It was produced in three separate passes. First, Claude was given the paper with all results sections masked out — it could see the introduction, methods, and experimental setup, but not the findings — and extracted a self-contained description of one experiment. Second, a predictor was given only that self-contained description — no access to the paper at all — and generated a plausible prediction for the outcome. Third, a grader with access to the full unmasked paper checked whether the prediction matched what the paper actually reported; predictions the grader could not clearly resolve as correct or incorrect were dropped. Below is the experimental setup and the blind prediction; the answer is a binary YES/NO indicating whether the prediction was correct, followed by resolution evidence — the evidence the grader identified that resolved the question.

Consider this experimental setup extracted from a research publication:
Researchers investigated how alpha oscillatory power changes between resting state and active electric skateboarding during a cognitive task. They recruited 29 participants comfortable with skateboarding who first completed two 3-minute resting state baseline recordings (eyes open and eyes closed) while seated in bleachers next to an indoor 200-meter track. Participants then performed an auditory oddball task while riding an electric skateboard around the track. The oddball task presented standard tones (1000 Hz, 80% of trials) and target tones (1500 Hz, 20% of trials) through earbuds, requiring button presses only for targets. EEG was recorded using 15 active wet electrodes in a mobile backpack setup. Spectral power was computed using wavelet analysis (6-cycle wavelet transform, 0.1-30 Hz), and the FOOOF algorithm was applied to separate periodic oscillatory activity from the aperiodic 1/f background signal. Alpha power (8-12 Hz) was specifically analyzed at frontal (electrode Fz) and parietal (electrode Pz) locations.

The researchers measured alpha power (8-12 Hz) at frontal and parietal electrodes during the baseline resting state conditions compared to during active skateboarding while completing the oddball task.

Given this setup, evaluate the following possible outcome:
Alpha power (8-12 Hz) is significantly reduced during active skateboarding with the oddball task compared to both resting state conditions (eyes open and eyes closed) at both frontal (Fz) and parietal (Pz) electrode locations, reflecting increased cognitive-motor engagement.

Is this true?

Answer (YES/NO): NO